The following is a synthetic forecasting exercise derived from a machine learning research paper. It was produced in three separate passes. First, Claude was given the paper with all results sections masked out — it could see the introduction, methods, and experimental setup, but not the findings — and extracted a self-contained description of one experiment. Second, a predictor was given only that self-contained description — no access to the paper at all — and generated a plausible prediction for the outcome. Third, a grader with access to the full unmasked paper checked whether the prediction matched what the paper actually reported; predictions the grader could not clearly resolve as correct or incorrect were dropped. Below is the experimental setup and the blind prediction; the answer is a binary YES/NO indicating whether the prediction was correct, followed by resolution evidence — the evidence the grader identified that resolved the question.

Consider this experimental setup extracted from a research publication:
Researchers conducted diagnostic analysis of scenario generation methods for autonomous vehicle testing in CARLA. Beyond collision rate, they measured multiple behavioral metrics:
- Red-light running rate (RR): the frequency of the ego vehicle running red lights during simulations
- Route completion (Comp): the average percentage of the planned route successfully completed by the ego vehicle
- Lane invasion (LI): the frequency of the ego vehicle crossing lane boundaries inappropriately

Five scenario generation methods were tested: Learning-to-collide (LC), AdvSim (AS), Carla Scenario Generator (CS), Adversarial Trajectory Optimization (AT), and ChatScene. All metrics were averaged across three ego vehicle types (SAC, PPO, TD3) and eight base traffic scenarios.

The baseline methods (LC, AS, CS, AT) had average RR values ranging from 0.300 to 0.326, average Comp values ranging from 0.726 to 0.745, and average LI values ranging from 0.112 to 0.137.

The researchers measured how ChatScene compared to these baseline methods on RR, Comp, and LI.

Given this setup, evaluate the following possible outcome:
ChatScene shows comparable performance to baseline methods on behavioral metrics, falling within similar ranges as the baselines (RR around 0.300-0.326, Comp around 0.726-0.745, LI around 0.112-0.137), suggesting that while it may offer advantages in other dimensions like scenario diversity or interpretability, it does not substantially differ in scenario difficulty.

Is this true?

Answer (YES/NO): NO